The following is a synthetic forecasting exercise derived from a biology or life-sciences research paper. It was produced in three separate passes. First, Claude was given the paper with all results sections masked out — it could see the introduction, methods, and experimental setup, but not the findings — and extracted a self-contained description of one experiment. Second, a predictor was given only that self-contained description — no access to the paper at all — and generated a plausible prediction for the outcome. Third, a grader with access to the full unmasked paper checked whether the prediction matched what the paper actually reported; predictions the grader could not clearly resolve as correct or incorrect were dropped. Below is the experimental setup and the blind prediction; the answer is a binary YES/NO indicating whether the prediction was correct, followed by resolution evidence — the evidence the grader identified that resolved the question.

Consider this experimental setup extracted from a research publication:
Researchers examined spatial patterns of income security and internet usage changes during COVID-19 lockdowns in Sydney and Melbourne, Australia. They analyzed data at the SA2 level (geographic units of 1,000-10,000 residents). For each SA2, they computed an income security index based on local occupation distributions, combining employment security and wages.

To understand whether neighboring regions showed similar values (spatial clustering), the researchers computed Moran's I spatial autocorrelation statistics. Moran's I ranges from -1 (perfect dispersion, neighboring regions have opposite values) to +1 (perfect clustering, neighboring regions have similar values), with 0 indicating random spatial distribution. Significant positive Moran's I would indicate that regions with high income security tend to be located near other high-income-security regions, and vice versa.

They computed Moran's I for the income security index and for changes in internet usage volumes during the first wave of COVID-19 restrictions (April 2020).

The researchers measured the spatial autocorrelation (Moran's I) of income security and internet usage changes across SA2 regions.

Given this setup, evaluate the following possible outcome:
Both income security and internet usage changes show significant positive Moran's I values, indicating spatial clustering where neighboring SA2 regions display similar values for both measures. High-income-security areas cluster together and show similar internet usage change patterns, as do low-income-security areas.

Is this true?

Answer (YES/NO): YES